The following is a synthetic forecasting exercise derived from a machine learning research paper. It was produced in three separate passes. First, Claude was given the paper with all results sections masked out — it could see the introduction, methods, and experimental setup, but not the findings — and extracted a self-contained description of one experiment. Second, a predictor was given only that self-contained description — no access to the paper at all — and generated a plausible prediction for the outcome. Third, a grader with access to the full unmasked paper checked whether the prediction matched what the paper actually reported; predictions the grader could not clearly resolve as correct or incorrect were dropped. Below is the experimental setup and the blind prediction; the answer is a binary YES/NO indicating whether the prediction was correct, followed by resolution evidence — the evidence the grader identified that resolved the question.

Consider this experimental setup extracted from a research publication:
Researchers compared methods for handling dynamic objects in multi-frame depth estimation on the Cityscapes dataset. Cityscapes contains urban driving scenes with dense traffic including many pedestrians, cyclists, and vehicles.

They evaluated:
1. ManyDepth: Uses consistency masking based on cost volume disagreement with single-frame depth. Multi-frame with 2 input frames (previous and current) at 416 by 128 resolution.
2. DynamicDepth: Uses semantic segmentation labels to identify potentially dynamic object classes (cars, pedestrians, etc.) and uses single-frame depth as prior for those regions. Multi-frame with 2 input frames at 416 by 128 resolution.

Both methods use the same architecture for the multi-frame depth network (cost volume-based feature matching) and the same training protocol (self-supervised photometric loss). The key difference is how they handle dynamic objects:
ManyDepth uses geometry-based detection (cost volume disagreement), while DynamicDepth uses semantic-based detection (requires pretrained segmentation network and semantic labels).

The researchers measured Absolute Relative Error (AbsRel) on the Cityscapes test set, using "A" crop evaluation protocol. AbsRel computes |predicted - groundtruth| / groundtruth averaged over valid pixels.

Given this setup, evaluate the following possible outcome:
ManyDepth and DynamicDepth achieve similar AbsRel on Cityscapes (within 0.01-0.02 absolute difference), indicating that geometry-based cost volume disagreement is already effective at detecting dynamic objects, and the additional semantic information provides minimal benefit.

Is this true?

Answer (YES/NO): NO